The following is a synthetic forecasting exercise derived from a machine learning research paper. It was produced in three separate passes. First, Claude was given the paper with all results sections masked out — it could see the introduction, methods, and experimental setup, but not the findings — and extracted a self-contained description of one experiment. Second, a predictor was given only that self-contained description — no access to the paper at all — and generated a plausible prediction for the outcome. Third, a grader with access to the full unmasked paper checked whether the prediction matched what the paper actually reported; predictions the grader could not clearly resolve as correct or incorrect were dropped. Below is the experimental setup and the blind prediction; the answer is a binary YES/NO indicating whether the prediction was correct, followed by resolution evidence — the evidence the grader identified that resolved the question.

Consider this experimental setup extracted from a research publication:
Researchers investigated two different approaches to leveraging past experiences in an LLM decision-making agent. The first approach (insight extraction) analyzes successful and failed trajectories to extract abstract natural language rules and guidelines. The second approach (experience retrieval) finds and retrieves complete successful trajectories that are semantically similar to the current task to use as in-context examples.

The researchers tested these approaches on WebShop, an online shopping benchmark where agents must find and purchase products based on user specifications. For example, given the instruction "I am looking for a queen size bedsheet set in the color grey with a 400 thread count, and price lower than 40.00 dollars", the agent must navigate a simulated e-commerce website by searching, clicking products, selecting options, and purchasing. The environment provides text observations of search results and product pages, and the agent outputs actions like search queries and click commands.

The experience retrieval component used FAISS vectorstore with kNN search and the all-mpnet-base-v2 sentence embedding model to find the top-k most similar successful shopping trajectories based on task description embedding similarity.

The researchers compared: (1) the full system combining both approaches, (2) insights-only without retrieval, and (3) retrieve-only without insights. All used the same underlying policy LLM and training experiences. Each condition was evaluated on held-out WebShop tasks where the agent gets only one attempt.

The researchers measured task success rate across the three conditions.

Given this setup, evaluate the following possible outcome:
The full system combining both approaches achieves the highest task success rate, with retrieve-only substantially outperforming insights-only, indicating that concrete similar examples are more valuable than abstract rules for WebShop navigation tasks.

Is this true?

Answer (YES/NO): NO